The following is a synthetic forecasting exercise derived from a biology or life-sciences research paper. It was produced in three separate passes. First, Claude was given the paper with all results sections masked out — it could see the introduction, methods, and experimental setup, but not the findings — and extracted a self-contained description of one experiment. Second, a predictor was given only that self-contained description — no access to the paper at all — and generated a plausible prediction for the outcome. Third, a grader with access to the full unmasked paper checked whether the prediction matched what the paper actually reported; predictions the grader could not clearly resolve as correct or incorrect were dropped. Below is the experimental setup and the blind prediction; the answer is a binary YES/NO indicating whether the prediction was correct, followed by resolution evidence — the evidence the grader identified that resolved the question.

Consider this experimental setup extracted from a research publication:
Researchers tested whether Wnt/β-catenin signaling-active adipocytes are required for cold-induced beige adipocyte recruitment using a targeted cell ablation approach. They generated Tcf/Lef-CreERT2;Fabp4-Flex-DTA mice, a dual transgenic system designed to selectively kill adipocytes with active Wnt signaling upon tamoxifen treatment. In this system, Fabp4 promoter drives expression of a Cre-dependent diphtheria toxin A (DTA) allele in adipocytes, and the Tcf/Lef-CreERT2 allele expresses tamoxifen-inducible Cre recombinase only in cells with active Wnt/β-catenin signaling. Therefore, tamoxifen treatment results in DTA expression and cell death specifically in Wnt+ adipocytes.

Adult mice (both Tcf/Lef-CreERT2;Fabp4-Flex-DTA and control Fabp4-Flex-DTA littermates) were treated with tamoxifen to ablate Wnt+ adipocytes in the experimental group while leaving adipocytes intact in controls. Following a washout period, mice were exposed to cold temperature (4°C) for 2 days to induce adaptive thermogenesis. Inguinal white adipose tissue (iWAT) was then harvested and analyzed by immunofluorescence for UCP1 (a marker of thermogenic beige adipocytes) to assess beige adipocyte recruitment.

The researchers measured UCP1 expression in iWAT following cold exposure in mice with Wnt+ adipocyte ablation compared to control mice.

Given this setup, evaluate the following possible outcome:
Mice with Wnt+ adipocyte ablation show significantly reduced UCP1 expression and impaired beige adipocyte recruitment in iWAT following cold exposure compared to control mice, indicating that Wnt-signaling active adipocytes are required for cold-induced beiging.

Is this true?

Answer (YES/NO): YES